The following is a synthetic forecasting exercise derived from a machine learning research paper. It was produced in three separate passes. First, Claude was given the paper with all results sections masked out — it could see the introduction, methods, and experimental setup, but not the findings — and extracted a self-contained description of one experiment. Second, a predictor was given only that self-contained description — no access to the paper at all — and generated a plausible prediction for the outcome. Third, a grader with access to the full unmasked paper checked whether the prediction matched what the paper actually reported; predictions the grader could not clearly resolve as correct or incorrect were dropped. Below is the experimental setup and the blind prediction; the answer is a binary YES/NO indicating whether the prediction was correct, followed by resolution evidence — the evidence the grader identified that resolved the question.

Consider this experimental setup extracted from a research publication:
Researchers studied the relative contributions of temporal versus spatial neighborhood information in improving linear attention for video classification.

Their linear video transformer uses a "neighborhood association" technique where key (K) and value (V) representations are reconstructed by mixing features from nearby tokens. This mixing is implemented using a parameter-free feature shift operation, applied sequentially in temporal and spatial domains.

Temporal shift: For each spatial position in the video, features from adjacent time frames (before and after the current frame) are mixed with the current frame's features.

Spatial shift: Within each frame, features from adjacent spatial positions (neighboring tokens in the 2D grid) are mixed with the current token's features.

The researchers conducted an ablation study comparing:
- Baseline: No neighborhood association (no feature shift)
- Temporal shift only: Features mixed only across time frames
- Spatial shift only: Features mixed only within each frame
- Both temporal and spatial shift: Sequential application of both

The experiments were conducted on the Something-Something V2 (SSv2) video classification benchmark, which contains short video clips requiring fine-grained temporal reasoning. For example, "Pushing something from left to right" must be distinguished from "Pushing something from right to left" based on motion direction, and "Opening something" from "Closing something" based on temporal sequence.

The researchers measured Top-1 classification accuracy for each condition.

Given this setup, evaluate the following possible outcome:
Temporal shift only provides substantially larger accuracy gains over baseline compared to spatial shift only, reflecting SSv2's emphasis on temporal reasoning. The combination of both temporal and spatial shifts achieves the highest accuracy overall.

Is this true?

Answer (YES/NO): YES